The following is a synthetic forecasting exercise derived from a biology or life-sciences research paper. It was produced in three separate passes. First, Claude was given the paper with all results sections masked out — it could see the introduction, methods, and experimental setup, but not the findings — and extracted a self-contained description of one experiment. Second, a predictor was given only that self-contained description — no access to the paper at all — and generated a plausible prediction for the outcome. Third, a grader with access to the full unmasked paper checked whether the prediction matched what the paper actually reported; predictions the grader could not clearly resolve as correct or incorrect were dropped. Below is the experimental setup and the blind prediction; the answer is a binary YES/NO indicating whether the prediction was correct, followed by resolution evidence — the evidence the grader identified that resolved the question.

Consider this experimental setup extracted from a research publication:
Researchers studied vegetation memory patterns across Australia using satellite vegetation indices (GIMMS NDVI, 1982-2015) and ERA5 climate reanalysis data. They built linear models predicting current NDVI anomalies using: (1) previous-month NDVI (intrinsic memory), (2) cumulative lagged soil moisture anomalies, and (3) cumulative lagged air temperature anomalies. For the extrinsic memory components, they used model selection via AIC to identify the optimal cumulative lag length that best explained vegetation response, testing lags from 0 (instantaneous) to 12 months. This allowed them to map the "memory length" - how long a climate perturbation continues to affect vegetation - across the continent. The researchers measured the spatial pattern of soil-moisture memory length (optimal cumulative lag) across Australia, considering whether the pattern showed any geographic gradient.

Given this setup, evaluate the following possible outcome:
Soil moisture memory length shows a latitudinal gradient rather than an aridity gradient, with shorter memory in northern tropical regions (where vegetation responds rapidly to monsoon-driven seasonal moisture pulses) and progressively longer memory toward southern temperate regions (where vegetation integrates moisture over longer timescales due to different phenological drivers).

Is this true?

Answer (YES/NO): NO